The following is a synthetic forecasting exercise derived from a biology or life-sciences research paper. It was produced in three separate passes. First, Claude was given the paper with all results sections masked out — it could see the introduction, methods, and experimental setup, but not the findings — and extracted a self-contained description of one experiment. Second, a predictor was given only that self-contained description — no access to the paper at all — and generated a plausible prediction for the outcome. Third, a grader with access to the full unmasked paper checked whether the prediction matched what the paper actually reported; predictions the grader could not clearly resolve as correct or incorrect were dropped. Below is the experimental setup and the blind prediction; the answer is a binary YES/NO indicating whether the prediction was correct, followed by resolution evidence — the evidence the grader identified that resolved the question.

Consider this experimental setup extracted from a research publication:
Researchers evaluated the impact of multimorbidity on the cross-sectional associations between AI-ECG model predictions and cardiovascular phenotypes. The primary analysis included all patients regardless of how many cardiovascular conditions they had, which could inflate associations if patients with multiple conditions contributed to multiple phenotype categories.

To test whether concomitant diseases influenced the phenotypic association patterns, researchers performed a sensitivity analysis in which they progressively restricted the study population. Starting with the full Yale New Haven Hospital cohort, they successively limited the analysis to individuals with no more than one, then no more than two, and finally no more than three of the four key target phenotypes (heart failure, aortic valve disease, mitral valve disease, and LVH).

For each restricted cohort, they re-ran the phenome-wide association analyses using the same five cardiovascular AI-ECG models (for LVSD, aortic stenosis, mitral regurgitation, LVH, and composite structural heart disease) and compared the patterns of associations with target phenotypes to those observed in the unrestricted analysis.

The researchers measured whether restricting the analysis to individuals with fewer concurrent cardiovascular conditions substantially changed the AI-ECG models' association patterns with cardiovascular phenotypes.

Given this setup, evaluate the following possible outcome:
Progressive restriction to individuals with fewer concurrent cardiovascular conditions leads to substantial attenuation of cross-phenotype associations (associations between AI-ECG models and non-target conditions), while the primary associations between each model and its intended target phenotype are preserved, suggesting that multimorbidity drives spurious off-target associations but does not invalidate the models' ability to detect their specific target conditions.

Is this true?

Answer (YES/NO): NO